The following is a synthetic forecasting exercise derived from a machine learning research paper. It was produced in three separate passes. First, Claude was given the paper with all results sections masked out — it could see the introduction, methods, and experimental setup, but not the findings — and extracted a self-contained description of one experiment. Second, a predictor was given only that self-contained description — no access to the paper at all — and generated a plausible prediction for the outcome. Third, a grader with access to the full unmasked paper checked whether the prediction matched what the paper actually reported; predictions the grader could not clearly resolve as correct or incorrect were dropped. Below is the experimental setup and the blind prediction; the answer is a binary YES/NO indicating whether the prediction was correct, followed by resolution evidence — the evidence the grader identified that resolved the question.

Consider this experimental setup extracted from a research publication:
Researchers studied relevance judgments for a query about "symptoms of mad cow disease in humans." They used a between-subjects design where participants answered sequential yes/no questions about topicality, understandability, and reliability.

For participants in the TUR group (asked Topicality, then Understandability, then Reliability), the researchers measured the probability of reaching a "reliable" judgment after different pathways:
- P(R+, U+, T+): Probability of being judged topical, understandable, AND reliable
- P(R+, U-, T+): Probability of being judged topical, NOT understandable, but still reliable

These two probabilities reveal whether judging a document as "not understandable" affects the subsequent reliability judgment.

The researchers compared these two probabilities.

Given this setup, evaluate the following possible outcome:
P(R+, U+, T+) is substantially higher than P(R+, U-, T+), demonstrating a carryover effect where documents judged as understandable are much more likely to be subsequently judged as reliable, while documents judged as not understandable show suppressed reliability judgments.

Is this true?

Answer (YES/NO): YES